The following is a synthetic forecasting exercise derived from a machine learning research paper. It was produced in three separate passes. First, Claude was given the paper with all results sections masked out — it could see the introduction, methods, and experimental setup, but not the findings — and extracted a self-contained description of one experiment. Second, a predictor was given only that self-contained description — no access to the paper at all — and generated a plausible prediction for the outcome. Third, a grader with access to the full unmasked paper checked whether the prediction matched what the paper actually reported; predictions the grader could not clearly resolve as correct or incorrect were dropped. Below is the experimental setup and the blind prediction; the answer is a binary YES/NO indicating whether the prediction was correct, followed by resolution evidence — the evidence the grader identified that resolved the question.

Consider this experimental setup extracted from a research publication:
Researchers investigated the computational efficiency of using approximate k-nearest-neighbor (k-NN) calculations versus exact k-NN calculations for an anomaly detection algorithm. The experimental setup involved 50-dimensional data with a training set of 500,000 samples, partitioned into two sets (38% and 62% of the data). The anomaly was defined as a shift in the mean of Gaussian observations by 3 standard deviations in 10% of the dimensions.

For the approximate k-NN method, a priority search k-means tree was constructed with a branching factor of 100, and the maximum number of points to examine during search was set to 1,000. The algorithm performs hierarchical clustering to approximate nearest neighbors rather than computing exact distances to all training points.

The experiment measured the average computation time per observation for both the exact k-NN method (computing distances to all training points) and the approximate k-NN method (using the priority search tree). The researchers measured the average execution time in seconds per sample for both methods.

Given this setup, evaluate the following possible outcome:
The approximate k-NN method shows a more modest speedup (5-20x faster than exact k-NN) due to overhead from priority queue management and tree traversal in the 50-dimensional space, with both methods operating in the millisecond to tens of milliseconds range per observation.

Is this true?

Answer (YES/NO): YES